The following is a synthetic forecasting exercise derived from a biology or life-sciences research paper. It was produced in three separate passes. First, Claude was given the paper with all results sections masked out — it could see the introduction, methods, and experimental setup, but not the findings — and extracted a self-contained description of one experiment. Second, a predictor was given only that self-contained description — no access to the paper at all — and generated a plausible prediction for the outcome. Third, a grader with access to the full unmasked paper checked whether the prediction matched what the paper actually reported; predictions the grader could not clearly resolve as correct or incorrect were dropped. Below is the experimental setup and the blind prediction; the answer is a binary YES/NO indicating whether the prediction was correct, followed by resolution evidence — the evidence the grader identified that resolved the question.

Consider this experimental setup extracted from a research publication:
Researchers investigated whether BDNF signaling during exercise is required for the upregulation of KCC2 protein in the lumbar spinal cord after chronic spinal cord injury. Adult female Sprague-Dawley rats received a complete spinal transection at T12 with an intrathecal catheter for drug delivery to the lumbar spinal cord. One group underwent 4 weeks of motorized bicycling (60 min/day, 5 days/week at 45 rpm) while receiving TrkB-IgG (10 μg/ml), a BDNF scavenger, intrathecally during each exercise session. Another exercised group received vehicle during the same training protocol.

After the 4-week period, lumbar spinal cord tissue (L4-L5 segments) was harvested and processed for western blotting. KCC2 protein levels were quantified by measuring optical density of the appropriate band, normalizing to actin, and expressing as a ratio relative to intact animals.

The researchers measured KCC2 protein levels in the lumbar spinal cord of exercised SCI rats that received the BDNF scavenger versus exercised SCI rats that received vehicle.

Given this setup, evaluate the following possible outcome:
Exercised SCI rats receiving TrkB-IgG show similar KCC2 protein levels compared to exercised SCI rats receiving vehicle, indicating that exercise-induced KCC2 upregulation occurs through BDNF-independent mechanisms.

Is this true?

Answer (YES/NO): NO